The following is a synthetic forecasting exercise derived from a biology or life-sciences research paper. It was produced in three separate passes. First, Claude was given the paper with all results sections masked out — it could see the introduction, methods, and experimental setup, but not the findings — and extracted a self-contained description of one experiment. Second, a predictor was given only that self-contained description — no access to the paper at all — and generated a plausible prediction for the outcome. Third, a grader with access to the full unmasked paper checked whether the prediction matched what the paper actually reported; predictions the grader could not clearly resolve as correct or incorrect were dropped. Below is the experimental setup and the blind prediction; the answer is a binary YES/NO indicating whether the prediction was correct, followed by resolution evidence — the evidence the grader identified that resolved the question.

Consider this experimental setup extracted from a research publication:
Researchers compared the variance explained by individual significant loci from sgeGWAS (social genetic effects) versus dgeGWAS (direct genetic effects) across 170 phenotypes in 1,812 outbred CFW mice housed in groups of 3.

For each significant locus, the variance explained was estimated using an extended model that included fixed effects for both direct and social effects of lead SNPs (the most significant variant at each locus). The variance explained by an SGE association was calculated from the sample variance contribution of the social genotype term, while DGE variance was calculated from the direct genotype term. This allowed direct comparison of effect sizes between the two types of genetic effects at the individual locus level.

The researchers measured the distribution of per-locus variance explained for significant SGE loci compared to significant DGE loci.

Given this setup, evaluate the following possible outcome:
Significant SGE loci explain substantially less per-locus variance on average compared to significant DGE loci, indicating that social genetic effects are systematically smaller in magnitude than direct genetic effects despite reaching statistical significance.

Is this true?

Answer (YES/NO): YES